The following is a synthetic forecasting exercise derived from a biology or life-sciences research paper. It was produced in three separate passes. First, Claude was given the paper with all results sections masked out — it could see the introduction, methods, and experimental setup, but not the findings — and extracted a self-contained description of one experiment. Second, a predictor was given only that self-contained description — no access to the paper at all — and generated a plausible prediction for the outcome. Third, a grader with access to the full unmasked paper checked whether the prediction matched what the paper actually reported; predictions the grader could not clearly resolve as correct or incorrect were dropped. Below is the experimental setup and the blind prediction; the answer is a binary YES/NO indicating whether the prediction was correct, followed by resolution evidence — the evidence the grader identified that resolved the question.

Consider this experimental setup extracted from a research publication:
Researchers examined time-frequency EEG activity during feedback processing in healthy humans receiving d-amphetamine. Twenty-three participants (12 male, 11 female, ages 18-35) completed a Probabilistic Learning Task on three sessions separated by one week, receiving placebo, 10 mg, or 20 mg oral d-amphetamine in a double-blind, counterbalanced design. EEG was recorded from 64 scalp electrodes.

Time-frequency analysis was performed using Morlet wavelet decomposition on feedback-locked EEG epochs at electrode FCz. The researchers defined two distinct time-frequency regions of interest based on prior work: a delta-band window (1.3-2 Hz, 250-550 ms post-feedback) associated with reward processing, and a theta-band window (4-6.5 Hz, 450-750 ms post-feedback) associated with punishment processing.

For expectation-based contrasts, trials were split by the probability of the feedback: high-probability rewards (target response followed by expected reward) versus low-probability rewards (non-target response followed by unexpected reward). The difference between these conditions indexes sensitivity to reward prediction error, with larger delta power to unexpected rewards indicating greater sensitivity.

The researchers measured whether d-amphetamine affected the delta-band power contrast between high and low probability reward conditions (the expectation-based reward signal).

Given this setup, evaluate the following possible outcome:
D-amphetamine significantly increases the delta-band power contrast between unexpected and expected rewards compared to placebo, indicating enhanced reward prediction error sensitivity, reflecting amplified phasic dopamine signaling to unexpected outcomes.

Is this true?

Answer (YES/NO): YES